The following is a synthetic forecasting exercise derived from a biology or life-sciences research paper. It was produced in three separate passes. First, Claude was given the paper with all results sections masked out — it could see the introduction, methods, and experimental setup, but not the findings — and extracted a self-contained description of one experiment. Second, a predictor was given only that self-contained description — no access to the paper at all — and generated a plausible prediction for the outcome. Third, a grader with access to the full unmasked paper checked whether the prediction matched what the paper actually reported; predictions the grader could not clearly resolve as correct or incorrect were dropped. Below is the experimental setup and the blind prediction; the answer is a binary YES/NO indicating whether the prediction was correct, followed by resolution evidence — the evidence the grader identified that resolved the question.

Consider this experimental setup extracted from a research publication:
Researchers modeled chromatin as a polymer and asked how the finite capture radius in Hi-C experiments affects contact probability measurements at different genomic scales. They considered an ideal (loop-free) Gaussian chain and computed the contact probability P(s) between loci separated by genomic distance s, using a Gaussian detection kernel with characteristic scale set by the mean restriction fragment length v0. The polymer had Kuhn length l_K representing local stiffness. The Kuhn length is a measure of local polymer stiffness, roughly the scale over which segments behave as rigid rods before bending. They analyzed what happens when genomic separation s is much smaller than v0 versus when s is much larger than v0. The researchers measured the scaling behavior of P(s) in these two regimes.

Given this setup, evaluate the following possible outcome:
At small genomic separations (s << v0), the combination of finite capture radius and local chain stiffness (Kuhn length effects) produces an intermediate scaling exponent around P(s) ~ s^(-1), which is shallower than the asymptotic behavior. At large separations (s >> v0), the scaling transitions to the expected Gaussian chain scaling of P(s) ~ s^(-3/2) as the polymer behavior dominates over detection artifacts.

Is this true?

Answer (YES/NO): NO